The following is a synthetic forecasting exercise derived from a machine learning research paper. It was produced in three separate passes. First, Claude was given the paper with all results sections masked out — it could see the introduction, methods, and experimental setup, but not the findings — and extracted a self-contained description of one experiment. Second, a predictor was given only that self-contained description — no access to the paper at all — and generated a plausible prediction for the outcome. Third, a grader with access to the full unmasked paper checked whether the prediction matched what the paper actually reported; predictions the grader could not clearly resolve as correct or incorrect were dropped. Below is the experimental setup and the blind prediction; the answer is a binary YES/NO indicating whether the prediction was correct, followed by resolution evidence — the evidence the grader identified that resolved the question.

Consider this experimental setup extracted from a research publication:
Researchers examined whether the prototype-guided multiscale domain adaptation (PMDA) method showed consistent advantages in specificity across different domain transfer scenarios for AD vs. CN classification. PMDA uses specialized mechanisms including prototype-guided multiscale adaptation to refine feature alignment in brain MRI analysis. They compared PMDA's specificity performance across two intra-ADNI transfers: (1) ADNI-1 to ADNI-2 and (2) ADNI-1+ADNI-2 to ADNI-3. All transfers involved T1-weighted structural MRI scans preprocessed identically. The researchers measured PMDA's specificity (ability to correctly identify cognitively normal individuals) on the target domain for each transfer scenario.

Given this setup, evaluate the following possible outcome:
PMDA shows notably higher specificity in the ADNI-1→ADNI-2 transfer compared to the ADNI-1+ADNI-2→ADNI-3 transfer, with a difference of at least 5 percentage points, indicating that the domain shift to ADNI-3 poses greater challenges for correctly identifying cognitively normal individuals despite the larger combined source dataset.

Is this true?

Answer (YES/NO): YES